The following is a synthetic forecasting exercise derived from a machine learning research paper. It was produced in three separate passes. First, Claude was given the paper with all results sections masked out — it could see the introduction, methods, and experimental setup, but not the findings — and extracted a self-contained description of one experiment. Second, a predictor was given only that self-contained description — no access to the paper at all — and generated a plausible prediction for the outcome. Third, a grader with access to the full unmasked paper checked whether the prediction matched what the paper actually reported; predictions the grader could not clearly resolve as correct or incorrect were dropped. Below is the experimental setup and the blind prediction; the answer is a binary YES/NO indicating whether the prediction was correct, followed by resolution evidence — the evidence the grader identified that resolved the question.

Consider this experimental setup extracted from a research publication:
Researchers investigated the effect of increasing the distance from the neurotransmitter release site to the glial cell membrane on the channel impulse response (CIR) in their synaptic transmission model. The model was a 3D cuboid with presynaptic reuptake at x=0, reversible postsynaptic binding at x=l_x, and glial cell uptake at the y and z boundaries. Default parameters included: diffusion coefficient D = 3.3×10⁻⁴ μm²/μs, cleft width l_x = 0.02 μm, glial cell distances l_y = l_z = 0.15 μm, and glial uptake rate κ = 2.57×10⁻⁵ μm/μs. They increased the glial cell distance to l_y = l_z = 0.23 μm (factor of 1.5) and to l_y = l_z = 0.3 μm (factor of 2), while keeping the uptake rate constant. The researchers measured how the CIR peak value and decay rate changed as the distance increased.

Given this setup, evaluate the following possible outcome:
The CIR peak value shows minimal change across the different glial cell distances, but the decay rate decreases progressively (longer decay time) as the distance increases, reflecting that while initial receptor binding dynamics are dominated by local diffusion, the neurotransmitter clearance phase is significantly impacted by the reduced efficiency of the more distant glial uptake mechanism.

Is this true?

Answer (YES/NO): NO